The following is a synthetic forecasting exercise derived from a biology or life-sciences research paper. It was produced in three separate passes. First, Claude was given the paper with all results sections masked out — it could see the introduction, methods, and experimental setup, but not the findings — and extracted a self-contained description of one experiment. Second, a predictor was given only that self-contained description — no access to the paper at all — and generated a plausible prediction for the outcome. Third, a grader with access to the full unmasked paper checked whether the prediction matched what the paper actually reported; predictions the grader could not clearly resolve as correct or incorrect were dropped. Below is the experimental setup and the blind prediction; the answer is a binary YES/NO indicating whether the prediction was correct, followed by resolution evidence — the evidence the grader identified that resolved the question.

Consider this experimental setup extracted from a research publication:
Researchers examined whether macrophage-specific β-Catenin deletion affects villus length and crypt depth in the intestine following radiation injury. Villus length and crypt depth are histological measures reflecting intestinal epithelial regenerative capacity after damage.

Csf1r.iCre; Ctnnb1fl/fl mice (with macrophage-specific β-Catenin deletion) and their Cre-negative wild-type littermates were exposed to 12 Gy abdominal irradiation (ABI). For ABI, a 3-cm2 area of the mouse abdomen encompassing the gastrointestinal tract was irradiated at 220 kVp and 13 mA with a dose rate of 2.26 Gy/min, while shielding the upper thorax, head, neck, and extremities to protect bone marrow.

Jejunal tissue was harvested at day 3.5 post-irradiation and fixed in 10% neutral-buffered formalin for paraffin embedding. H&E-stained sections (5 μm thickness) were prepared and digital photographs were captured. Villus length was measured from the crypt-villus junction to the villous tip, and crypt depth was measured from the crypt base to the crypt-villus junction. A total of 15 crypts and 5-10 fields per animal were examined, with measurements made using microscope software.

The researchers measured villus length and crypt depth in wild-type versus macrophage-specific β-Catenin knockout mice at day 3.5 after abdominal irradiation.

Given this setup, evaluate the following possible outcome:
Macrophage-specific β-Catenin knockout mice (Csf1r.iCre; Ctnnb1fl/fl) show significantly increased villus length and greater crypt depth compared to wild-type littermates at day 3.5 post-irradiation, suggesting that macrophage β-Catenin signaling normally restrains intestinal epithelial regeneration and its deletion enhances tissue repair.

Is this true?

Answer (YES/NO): YES